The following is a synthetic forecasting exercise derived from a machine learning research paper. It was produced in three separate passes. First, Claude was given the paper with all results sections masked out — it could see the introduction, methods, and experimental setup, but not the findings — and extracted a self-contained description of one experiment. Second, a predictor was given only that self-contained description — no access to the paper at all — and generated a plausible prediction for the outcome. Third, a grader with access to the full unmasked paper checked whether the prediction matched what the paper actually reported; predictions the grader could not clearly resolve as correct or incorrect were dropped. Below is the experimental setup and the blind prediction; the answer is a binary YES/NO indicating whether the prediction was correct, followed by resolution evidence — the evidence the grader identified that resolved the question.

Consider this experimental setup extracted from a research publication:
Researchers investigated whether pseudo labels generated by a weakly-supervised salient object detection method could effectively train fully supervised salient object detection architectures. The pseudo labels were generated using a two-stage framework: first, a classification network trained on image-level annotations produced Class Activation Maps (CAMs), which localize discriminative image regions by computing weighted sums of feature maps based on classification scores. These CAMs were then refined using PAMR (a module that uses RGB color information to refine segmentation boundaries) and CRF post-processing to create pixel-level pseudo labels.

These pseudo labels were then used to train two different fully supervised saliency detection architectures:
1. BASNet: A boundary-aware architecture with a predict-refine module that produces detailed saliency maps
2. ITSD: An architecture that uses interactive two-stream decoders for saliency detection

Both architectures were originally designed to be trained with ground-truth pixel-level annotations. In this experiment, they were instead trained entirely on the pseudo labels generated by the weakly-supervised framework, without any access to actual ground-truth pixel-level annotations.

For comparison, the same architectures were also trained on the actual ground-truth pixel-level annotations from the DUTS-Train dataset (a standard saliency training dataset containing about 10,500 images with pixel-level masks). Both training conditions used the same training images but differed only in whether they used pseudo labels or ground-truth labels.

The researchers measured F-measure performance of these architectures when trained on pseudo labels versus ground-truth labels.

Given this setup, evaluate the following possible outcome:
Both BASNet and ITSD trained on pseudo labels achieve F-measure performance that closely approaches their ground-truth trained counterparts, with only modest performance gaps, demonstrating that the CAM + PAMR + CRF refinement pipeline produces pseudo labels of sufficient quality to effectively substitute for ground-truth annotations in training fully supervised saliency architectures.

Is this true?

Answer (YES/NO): YES